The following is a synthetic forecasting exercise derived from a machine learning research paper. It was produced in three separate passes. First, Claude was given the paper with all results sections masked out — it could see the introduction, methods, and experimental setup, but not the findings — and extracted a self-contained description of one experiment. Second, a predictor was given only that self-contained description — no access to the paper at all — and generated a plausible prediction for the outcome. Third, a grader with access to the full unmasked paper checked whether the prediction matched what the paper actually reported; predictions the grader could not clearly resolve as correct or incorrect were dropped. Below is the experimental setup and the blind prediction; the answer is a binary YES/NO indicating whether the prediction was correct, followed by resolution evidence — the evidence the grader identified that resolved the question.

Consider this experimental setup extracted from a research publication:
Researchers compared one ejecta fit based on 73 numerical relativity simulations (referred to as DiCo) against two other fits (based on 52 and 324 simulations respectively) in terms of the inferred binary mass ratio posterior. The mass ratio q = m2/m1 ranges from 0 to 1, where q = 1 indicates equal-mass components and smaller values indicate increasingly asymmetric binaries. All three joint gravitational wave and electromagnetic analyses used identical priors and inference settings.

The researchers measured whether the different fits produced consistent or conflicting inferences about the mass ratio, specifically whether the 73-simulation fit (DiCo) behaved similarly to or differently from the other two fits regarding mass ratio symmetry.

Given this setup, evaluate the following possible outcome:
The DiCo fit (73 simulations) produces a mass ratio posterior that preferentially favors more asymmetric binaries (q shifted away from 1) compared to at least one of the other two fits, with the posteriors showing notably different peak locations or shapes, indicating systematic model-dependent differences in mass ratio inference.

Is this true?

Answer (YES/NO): NO